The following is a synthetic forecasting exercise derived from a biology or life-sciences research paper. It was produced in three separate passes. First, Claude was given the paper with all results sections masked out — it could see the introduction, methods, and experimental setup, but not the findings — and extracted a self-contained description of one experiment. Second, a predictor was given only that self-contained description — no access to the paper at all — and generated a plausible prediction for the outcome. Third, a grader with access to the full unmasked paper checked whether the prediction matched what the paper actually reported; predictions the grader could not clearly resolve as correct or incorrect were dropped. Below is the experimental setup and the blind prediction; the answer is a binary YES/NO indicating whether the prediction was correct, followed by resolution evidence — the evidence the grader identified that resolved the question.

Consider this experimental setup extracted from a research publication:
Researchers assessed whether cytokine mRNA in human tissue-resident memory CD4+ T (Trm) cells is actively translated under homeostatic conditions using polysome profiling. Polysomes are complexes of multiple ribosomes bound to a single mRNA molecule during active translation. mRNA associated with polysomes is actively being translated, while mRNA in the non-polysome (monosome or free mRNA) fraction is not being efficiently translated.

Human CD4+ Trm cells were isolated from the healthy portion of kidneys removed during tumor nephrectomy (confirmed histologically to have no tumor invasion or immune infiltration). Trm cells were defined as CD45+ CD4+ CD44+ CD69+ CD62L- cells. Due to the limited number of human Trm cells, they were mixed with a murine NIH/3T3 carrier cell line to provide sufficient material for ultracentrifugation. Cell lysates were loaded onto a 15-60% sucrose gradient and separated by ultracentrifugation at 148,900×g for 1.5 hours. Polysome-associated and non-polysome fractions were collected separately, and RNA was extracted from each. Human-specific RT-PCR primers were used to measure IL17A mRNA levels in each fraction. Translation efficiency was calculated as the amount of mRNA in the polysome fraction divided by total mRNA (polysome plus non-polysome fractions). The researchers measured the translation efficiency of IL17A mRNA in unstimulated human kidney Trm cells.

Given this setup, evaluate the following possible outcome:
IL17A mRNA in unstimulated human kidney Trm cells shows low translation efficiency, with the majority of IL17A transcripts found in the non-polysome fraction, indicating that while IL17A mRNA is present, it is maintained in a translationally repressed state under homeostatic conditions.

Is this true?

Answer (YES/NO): YES